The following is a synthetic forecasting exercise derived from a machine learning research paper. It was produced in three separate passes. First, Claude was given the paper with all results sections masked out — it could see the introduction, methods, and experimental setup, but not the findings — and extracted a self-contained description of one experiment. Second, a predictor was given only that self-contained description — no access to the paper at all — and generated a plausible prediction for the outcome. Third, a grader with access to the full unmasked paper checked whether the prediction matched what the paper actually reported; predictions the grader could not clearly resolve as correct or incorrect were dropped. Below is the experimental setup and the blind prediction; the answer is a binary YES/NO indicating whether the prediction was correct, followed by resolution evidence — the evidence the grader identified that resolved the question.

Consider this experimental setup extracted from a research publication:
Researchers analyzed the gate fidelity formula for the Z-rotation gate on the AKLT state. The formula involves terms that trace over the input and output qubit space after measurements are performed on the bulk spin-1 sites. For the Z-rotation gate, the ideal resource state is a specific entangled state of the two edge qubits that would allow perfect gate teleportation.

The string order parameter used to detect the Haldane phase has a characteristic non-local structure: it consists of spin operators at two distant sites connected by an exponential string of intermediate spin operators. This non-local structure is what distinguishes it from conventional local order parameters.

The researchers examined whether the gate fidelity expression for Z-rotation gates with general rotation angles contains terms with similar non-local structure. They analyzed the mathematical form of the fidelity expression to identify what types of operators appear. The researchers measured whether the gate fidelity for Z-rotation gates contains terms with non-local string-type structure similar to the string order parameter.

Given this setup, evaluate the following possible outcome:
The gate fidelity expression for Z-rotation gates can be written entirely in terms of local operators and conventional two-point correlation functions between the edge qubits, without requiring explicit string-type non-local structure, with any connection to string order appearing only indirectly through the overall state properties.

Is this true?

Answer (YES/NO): NO